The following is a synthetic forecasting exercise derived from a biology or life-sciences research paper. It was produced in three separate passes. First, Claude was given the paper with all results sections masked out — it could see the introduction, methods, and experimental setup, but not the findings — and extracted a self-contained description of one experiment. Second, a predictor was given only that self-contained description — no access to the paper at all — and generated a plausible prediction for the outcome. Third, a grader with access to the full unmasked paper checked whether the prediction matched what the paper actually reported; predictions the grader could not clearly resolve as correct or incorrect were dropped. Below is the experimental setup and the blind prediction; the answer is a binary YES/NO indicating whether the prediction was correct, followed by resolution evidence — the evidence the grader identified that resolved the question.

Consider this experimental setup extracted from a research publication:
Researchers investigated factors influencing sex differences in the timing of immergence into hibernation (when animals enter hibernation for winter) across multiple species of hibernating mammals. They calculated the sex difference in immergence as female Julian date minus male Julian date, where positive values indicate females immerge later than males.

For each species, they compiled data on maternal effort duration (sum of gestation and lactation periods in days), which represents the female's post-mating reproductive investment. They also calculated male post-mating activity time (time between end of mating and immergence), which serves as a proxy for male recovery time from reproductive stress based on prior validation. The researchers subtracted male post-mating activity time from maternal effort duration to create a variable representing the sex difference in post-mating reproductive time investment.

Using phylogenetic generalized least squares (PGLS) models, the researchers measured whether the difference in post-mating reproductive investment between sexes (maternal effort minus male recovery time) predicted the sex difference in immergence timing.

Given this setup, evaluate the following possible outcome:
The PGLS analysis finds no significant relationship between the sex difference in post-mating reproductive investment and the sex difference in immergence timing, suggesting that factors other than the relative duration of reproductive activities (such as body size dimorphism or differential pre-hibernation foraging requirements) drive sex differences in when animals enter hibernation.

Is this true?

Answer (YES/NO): NO